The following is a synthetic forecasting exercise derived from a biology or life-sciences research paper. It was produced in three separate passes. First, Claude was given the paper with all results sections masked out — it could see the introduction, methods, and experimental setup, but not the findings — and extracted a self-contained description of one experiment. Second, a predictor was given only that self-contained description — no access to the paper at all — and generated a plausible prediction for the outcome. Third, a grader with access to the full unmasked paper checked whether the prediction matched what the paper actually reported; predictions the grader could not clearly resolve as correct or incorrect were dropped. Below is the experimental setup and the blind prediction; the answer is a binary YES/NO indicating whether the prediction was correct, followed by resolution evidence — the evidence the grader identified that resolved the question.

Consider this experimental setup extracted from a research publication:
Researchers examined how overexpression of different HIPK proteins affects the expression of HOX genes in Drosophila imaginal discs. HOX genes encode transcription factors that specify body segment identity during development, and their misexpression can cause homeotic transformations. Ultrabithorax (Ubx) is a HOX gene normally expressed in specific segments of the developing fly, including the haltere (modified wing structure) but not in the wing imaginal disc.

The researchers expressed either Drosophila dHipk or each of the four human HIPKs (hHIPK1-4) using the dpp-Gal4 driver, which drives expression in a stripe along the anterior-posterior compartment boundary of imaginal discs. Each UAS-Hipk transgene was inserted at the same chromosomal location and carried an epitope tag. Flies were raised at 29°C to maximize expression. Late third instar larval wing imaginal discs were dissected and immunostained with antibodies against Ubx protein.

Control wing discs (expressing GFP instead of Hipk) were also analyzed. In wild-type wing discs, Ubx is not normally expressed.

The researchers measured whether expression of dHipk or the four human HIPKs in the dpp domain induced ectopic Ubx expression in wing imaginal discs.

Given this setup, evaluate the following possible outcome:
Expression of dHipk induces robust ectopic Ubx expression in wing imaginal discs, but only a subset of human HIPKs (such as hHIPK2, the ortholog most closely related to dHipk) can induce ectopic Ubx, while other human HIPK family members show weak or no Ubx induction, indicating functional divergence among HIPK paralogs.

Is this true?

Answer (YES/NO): NO